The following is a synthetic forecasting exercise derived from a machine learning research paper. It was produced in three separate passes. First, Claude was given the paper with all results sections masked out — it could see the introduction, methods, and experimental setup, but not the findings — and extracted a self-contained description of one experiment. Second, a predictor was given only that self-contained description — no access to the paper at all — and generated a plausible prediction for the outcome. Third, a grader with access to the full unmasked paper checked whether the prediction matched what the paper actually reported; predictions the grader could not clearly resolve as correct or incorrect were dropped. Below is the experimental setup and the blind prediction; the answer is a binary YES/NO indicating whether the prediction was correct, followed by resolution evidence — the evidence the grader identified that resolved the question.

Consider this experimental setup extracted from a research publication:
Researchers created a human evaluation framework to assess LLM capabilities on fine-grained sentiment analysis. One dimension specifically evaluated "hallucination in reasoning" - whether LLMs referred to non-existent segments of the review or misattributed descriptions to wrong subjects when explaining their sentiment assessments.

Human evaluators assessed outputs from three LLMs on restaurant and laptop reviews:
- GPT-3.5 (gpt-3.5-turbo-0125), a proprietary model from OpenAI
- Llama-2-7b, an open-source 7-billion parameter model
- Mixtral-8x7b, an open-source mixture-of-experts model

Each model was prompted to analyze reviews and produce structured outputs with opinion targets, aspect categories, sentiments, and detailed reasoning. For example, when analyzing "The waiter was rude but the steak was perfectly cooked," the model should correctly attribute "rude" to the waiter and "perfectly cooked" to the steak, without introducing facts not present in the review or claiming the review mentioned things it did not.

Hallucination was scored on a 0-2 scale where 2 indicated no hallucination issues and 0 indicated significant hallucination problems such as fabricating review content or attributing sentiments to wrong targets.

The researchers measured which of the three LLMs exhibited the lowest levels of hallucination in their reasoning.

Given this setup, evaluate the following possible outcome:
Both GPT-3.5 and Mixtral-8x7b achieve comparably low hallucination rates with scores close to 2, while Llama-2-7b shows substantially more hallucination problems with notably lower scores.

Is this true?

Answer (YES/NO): NO